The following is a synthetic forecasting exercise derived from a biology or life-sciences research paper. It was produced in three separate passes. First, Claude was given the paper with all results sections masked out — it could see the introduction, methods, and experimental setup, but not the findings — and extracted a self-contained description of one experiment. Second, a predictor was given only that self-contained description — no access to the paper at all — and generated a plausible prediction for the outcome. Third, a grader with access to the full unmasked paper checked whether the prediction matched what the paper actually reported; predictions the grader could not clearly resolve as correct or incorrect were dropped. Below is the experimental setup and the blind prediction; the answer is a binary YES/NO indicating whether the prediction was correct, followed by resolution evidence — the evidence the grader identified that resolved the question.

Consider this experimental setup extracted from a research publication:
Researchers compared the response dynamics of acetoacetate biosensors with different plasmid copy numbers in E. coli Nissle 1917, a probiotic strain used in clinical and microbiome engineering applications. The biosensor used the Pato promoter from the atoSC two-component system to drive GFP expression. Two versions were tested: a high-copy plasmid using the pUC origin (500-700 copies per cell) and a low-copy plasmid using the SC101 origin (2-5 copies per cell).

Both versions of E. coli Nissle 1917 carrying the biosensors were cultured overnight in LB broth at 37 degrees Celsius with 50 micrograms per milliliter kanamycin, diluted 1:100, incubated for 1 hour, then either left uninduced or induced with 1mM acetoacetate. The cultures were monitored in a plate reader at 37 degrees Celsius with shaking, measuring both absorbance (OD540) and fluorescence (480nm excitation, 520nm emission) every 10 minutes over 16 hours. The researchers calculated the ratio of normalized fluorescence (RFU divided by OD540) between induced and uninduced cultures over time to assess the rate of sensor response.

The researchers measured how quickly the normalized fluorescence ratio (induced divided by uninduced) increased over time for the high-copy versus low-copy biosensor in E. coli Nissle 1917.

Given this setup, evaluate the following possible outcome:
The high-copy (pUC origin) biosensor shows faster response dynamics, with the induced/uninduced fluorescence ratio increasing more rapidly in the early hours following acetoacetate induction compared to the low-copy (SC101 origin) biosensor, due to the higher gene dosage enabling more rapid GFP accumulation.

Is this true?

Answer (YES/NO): NO